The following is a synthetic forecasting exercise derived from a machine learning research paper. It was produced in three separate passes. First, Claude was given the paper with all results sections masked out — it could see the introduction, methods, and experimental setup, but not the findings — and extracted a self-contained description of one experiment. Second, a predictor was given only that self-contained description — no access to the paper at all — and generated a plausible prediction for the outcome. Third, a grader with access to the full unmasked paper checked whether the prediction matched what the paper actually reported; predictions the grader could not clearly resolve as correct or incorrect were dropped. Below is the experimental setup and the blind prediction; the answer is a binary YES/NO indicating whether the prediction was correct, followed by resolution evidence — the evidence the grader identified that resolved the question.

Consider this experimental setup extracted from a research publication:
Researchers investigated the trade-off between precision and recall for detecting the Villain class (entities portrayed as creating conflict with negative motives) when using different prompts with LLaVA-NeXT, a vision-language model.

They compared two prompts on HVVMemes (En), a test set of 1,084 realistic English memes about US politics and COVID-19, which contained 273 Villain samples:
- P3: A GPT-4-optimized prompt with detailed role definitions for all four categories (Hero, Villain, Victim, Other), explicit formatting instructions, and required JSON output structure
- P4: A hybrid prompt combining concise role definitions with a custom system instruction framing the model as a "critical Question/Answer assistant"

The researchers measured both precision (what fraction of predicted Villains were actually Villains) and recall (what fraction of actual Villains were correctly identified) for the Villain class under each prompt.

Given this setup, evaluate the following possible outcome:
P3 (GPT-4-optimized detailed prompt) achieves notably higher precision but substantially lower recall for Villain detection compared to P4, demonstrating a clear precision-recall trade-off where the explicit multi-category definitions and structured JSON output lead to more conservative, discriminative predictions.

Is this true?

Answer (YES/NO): YES